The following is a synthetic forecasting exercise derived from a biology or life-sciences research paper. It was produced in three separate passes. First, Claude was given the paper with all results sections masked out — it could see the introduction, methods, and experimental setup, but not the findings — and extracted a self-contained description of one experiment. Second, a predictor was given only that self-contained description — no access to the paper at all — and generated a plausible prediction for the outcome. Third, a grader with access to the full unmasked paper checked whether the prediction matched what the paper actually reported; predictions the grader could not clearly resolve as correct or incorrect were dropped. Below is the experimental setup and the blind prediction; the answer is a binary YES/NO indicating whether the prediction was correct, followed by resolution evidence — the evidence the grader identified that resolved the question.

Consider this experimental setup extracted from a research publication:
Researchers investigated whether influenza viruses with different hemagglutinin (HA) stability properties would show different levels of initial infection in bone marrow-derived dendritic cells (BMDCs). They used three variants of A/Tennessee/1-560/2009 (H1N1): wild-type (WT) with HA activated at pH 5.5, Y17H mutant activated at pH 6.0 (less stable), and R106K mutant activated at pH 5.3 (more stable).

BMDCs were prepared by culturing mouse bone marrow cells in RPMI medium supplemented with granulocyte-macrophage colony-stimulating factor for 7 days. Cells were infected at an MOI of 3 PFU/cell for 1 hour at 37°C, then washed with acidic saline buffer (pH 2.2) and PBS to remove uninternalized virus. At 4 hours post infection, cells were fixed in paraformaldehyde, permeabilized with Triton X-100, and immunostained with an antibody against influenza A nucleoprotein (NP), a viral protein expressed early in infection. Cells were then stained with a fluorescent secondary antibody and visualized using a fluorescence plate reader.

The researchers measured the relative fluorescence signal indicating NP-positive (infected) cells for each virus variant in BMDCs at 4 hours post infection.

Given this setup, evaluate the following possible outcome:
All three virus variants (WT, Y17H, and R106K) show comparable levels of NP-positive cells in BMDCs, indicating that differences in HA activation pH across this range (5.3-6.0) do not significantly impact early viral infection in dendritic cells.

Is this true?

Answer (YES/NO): NO